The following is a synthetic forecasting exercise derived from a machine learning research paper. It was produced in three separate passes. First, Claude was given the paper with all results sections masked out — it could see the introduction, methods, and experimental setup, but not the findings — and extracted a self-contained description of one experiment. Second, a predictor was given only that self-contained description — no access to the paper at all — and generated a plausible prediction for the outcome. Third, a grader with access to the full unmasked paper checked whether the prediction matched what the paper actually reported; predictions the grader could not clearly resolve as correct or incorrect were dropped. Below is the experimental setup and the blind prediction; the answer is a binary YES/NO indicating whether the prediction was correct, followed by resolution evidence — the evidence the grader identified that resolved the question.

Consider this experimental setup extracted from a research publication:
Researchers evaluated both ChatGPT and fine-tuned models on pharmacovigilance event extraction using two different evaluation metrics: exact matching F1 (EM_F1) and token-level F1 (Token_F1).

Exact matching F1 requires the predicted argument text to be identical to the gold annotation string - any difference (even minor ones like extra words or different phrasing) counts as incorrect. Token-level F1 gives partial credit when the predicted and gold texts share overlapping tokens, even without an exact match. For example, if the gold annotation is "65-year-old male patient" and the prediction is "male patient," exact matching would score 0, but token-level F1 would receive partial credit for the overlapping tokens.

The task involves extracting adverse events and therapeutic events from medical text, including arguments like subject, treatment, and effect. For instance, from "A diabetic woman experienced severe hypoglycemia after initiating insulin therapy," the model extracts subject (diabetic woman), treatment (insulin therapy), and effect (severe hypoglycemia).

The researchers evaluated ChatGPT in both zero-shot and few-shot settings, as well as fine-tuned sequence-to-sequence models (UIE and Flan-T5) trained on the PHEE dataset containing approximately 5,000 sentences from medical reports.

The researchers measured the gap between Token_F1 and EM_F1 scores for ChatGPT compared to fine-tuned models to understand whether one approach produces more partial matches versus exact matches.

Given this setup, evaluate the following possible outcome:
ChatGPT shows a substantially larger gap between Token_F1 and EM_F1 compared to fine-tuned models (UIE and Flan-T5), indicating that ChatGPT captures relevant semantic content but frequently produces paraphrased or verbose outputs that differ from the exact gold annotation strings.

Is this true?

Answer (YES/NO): YES